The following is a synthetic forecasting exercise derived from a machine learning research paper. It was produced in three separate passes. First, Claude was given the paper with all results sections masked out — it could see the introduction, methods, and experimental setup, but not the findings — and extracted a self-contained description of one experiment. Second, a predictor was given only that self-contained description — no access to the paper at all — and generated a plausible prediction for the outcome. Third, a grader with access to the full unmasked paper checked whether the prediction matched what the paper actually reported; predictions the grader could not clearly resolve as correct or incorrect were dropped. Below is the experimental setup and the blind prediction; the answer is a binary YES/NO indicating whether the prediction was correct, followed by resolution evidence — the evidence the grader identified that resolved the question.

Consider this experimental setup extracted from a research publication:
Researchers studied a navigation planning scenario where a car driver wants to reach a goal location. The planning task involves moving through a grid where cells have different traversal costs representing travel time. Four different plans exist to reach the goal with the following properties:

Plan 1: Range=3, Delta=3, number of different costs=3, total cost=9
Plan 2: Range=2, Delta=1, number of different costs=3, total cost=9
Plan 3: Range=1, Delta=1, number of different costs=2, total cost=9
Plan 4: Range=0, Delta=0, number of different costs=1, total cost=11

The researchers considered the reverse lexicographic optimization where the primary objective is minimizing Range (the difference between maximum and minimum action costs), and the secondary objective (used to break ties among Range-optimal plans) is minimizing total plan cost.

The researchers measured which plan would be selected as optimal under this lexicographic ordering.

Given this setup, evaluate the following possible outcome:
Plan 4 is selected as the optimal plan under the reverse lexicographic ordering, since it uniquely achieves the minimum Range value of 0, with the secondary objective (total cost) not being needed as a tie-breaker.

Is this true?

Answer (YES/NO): YES